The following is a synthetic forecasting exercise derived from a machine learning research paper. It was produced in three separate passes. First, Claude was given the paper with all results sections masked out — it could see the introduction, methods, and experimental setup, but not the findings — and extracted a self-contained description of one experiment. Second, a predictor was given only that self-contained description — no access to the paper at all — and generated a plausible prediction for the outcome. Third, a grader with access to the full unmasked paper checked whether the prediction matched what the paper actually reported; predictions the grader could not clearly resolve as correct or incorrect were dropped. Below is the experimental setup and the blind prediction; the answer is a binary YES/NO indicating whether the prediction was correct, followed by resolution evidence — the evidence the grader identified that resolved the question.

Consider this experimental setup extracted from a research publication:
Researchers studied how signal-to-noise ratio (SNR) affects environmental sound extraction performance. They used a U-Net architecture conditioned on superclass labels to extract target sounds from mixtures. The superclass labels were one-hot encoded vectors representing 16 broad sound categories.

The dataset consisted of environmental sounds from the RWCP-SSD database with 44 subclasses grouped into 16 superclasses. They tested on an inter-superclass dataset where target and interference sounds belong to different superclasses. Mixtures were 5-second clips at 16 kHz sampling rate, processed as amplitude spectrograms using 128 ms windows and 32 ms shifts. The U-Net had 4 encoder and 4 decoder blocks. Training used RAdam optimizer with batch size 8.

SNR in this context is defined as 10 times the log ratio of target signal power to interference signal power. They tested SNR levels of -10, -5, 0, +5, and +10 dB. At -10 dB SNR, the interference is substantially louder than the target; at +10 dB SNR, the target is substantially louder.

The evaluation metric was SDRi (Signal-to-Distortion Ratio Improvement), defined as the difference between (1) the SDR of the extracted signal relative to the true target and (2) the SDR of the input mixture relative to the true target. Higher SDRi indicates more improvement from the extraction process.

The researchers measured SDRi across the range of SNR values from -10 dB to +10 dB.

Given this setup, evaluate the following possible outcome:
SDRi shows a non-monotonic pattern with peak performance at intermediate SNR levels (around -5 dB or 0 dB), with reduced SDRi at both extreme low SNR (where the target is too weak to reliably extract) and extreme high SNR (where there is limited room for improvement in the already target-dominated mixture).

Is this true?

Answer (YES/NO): NO